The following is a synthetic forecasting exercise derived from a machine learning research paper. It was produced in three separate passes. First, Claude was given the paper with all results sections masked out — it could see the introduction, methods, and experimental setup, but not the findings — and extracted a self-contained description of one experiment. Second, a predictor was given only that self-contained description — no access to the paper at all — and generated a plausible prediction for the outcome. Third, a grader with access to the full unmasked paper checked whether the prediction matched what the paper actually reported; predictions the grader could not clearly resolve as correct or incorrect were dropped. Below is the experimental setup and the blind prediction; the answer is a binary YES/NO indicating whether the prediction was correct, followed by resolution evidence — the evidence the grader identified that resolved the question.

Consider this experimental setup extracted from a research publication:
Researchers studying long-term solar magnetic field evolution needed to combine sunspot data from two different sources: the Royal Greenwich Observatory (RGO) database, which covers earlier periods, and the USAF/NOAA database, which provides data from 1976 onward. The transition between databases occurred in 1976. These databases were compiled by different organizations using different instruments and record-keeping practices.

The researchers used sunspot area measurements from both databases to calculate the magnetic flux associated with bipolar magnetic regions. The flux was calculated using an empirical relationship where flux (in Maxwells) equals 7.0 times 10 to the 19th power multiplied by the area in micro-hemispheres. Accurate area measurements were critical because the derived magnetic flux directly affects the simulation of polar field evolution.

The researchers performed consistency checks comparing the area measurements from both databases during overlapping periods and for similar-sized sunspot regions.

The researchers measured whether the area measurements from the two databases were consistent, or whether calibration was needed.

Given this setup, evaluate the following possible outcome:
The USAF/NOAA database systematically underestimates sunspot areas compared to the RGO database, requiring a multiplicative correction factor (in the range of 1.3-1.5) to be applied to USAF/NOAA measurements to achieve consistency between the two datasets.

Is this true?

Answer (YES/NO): NO